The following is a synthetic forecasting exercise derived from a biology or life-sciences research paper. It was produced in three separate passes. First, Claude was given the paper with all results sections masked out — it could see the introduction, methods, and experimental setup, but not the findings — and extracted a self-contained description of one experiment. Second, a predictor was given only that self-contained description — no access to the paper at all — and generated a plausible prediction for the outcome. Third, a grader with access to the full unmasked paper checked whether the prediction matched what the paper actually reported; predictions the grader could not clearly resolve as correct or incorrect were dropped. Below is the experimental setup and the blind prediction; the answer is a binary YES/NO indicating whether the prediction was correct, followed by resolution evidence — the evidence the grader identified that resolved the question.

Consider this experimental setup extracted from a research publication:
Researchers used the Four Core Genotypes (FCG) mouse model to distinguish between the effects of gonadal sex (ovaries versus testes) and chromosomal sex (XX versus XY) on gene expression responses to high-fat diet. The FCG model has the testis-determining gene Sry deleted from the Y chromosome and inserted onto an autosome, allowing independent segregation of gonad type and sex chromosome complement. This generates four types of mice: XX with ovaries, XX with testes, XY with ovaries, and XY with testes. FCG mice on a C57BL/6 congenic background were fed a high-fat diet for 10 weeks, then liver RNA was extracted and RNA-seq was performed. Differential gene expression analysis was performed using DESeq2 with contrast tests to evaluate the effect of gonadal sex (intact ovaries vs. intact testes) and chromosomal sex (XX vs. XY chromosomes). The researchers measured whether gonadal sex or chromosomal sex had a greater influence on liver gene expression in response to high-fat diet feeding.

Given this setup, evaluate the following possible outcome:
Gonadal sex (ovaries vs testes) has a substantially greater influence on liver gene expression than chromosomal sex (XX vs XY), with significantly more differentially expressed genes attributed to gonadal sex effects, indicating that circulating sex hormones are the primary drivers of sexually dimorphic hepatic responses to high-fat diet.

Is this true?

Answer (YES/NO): YES